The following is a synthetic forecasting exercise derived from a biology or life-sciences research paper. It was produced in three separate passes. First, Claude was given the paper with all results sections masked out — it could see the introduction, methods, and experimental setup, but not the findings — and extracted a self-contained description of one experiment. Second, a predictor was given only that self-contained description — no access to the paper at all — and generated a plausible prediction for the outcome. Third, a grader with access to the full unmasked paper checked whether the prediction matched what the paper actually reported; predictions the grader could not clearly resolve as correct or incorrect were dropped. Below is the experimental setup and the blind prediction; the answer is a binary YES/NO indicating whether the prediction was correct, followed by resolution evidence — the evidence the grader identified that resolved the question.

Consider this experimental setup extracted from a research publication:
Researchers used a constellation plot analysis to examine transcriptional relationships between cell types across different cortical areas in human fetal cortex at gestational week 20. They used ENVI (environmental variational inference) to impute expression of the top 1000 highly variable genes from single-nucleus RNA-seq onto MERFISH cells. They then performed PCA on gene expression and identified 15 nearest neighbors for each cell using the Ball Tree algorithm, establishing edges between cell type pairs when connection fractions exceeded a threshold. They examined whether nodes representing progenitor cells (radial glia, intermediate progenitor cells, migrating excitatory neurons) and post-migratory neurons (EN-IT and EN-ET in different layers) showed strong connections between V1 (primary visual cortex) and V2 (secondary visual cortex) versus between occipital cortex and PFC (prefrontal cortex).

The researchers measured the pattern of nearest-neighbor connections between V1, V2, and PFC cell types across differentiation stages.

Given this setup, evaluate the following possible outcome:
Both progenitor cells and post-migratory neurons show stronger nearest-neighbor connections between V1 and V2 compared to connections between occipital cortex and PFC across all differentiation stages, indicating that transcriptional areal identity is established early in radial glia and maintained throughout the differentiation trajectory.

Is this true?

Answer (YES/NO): NO